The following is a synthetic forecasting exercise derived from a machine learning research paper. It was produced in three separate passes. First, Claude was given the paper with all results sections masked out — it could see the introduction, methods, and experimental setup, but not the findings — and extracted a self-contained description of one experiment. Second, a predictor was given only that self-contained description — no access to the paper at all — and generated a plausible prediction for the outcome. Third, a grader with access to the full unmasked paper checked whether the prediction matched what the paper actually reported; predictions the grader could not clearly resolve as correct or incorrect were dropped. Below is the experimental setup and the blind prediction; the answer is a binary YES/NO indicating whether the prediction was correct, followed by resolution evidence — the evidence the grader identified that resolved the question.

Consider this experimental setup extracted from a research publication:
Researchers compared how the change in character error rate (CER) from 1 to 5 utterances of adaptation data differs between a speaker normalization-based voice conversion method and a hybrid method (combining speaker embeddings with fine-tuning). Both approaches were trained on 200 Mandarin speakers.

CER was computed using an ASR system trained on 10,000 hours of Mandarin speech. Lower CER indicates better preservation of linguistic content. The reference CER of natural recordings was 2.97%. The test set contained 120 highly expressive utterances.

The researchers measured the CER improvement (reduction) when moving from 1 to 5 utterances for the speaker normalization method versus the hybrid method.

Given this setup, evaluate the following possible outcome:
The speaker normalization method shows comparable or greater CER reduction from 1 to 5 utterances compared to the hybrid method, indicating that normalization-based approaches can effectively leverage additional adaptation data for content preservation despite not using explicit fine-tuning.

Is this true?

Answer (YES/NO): YES